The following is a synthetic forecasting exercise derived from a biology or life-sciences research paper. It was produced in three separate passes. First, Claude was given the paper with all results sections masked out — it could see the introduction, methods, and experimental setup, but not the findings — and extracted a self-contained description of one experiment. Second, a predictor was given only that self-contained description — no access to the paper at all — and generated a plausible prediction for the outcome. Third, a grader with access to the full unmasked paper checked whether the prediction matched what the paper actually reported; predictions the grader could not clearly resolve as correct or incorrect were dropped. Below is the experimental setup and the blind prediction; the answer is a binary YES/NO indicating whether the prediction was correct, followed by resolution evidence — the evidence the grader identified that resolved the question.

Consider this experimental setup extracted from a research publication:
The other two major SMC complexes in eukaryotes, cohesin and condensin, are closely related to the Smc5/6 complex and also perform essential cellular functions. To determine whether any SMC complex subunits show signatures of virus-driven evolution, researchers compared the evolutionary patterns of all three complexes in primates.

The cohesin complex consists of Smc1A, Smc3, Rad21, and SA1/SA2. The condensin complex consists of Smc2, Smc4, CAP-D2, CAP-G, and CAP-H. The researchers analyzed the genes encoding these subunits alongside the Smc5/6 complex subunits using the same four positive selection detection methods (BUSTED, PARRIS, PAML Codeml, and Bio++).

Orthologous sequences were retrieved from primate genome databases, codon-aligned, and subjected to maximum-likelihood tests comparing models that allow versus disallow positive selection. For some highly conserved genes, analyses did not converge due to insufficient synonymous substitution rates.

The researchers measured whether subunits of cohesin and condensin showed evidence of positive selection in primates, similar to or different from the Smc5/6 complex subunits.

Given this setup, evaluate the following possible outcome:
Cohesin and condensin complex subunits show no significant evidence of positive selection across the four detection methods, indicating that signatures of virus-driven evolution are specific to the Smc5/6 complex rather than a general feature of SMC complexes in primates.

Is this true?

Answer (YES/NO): YES